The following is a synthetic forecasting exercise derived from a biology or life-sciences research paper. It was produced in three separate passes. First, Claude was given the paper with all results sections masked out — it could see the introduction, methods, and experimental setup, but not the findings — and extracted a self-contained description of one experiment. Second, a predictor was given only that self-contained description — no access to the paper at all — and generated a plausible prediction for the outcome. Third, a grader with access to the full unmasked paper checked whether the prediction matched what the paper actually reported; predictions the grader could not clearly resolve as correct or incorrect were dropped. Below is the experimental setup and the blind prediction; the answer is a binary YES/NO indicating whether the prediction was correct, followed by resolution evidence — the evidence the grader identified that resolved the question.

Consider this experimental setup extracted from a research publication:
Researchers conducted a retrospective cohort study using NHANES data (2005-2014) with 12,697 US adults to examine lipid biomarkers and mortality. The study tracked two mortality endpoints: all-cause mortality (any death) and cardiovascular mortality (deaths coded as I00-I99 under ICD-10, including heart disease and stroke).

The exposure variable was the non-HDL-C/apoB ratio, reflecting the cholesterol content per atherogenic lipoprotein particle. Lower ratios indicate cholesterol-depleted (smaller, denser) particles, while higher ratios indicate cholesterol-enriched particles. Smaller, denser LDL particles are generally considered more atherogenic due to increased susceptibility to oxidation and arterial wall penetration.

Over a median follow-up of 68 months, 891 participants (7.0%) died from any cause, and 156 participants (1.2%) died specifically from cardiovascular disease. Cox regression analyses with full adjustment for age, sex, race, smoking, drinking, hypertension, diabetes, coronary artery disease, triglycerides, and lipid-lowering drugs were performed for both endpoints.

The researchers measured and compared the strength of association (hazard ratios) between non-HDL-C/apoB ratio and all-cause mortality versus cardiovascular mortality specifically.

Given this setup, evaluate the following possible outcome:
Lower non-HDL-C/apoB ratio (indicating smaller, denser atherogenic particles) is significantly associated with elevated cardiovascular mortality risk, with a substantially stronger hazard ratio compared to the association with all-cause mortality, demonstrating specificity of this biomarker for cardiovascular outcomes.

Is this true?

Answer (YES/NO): YES